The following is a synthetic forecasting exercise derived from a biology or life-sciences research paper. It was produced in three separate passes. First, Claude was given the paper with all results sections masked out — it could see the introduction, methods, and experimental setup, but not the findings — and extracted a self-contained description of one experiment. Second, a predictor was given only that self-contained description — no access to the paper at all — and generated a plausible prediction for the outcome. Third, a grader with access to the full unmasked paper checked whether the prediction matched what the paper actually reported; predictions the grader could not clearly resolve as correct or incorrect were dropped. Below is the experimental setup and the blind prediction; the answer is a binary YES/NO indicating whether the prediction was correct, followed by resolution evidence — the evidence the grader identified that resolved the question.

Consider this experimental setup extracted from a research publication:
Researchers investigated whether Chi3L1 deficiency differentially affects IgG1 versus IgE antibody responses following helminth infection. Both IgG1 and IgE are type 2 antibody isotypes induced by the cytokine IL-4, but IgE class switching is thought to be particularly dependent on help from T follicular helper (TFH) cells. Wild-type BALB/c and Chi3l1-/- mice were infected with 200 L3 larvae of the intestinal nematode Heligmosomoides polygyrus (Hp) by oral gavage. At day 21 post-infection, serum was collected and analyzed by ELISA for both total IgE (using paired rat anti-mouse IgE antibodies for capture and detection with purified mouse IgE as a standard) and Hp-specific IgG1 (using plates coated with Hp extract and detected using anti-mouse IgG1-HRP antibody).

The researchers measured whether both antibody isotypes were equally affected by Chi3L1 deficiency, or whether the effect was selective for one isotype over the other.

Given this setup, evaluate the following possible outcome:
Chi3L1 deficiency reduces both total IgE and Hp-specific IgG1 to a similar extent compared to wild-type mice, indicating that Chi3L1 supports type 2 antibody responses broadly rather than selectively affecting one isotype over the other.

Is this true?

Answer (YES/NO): NO